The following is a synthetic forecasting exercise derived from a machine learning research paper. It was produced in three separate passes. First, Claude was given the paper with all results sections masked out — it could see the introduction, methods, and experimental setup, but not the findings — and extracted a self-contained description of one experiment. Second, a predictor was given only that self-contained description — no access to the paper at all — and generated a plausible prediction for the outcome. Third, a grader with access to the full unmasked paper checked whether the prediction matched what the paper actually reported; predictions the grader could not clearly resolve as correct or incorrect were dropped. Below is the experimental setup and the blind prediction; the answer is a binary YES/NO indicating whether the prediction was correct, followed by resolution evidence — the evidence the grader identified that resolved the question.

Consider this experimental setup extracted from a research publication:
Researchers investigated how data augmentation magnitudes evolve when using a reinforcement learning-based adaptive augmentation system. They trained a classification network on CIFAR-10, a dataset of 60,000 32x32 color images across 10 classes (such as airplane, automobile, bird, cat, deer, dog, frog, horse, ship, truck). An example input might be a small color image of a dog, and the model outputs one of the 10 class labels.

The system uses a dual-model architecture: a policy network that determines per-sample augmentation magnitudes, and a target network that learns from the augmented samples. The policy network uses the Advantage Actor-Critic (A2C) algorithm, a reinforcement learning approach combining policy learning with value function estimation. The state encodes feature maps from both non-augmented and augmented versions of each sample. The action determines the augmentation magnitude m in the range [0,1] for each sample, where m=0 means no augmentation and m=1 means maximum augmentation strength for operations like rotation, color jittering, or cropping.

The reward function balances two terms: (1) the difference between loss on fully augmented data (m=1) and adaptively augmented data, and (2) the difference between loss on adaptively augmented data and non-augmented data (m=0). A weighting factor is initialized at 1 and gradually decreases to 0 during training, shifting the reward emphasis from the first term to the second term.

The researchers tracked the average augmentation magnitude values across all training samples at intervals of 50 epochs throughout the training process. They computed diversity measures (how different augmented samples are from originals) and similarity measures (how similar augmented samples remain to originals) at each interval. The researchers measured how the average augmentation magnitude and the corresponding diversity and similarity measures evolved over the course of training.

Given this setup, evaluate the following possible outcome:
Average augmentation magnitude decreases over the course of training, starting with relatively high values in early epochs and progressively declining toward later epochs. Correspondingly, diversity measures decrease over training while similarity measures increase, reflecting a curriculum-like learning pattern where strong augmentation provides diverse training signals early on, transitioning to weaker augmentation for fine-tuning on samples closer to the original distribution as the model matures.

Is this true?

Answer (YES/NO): NO